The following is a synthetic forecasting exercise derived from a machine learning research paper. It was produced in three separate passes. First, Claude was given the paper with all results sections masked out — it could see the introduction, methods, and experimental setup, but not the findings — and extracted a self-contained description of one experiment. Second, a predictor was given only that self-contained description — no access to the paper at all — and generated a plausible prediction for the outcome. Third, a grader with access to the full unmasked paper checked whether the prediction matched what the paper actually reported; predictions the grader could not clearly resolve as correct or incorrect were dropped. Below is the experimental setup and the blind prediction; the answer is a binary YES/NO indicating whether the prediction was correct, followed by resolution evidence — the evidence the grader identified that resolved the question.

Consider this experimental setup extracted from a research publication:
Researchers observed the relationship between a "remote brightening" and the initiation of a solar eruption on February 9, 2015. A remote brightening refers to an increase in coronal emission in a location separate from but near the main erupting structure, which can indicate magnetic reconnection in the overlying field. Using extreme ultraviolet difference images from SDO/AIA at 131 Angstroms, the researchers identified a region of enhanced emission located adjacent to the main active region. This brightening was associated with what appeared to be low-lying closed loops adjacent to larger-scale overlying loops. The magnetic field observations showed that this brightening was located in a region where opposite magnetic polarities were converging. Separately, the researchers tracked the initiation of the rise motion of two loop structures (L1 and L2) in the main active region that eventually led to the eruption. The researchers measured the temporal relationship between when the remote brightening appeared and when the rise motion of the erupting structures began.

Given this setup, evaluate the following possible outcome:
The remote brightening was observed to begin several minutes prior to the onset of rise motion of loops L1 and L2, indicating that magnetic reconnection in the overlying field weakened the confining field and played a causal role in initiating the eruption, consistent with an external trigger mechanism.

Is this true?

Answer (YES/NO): YES